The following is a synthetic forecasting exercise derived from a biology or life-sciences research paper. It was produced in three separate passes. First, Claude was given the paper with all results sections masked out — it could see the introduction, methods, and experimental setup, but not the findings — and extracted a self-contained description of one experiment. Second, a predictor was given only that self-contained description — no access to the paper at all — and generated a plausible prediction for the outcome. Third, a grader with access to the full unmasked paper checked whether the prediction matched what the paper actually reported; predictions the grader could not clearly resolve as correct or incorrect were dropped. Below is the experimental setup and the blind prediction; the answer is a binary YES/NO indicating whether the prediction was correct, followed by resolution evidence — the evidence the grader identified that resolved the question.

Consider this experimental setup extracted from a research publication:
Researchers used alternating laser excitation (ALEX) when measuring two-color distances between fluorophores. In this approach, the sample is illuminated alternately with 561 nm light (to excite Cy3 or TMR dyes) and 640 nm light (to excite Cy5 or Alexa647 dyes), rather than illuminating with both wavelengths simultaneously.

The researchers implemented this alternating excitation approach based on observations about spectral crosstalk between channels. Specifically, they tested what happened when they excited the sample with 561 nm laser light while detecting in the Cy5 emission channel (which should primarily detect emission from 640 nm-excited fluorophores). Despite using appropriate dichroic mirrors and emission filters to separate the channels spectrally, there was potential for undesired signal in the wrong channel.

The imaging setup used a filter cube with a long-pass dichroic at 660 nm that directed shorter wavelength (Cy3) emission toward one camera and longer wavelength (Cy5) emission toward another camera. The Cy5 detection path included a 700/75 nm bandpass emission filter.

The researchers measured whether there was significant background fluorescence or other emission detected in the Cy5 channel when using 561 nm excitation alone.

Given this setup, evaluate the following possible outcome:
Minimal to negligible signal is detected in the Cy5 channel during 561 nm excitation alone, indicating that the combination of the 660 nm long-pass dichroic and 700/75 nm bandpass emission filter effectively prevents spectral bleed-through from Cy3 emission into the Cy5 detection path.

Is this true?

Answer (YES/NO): NO